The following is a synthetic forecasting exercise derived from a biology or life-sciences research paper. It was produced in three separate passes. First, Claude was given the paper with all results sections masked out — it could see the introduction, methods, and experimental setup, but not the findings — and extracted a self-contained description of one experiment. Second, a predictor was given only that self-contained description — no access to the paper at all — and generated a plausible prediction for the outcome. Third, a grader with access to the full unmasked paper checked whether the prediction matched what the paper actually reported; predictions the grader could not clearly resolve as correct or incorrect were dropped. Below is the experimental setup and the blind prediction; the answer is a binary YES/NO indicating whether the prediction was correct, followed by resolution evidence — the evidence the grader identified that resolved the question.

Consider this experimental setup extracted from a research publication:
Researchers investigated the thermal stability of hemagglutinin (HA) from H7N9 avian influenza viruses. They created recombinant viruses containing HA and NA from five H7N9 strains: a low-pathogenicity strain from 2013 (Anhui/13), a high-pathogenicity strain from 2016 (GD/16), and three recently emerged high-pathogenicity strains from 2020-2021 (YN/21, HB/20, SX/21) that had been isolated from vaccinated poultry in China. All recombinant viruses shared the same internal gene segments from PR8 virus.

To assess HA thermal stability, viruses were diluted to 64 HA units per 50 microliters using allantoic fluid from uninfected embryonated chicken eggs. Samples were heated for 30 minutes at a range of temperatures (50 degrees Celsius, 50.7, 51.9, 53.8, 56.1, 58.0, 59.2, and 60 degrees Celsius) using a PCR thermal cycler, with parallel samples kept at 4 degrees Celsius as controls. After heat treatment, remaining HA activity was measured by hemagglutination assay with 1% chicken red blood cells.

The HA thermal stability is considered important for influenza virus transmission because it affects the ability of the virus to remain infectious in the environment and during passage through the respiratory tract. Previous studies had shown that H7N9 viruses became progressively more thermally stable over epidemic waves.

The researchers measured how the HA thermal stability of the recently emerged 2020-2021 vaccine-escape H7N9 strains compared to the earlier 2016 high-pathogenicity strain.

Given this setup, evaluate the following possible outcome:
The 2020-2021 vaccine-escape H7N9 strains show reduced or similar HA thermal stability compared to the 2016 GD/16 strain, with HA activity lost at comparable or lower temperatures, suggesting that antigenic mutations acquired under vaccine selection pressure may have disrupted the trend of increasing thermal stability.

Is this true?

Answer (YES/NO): YES